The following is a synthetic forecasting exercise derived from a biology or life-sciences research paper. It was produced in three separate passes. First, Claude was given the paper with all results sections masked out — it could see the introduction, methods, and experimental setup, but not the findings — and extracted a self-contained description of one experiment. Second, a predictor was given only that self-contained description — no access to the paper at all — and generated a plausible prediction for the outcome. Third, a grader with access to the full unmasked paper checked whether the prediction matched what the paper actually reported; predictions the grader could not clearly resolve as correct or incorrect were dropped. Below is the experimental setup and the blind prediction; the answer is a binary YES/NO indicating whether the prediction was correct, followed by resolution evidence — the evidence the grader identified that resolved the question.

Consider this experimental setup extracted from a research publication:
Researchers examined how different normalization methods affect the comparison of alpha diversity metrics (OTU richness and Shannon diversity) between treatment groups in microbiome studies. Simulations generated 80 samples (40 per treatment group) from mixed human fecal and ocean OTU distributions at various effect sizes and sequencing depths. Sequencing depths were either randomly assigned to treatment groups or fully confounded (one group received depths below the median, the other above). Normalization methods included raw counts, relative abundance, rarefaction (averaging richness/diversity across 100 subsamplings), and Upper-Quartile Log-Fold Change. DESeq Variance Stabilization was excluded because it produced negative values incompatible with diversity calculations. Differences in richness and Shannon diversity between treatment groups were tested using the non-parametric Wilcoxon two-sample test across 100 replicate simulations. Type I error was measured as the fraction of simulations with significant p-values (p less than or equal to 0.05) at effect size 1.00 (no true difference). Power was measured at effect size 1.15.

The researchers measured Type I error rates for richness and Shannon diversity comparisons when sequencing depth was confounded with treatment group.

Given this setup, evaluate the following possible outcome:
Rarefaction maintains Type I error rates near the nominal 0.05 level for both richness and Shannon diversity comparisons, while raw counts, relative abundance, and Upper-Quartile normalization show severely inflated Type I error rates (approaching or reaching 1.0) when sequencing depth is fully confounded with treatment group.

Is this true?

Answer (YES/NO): YES